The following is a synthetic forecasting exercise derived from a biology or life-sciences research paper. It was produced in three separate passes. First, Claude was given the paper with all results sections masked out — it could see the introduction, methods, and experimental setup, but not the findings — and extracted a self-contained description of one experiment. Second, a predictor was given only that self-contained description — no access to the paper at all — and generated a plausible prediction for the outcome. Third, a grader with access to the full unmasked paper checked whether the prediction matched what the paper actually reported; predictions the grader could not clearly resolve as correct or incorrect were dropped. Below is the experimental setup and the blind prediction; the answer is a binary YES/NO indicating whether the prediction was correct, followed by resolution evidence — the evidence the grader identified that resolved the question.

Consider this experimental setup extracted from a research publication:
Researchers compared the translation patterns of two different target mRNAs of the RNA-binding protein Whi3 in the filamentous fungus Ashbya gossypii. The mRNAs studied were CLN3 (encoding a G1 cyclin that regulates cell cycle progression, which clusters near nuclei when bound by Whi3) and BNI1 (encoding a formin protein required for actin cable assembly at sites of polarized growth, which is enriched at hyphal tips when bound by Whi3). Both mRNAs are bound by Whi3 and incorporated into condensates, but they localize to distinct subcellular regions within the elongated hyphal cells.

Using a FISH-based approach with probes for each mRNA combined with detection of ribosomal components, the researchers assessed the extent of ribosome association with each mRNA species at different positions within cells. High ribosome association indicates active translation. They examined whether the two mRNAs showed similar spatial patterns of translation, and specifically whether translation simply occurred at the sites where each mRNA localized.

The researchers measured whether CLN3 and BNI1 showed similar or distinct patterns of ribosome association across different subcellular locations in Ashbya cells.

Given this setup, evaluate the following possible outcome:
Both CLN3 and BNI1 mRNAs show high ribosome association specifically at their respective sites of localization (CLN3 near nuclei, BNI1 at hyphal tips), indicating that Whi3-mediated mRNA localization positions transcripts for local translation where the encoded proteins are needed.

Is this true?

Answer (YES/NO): NO